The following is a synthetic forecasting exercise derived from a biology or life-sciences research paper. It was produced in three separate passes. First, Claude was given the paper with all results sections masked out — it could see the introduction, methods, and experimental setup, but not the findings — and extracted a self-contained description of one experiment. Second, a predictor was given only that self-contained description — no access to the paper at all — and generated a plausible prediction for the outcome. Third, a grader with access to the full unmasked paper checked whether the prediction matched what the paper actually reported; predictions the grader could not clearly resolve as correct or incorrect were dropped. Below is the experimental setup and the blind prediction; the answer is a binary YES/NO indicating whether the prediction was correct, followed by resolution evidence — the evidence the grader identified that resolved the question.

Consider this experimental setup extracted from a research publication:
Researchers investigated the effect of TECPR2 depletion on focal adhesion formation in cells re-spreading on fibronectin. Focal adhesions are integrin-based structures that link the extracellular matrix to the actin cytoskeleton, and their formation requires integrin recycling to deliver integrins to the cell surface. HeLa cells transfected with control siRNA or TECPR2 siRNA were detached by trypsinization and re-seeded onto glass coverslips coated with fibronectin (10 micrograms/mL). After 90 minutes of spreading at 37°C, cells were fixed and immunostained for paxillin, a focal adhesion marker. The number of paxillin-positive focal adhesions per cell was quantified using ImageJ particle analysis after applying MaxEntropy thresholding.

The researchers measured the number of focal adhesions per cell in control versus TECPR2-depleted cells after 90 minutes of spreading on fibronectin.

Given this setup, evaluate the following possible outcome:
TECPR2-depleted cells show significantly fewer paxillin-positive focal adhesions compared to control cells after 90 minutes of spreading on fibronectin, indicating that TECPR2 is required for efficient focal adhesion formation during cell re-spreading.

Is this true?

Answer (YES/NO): YES